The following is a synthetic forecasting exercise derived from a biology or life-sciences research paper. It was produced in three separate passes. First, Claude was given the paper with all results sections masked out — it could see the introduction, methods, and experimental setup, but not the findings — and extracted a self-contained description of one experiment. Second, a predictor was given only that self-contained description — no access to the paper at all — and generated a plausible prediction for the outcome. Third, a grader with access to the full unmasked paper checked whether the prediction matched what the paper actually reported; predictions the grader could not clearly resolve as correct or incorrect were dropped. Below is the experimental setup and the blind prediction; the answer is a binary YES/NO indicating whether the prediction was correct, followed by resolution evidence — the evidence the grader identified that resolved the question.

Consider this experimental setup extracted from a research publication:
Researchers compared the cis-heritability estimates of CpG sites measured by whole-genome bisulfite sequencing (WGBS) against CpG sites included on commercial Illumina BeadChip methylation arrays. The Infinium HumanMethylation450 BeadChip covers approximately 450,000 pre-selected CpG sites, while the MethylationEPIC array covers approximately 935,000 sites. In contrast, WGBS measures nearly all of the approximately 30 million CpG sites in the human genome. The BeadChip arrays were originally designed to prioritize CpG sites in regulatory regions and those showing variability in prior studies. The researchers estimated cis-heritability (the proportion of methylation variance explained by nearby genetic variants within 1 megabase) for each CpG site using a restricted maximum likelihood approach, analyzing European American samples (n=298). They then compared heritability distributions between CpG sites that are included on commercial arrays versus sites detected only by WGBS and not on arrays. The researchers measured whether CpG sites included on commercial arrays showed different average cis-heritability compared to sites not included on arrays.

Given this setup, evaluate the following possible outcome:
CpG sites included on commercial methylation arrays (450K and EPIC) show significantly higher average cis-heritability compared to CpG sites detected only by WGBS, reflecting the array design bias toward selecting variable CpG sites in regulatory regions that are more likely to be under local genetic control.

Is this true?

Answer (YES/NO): NO